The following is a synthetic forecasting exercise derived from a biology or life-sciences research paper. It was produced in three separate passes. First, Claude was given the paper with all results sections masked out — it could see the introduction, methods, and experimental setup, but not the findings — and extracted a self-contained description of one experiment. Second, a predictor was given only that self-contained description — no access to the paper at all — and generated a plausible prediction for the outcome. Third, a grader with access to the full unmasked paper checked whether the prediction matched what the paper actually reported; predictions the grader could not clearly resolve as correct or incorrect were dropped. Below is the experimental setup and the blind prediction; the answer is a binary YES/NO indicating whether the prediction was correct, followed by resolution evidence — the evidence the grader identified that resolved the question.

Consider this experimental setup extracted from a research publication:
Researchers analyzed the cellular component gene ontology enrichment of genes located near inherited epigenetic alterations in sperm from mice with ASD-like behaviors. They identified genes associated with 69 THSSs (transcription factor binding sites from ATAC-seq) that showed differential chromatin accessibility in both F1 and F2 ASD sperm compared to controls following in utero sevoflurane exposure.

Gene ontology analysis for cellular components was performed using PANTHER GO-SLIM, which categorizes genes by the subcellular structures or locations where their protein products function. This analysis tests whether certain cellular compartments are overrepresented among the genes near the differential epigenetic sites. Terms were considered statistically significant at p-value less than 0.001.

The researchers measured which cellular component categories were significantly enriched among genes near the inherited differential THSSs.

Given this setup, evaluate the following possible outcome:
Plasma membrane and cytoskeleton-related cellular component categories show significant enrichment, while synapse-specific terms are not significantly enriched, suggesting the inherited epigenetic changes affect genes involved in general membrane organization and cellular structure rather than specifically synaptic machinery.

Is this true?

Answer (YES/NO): NO